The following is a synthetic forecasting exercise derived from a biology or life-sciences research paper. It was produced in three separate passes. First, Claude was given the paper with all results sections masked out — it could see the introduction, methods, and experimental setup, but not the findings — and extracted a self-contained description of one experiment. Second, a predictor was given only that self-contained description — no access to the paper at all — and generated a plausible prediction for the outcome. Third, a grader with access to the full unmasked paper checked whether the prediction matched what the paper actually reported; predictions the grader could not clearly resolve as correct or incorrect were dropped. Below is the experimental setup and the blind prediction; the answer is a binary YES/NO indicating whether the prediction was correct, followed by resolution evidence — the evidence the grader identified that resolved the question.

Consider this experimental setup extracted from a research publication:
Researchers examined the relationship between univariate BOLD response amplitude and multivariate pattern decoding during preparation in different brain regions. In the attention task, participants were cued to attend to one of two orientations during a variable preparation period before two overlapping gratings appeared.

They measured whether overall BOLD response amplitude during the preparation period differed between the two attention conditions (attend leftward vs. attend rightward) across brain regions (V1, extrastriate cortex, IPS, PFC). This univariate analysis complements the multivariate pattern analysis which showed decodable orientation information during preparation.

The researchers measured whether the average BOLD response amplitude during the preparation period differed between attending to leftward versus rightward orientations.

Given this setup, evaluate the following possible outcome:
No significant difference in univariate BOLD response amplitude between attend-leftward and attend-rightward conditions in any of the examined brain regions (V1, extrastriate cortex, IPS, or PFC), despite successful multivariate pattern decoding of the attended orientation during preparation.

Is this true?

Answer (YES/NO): YES